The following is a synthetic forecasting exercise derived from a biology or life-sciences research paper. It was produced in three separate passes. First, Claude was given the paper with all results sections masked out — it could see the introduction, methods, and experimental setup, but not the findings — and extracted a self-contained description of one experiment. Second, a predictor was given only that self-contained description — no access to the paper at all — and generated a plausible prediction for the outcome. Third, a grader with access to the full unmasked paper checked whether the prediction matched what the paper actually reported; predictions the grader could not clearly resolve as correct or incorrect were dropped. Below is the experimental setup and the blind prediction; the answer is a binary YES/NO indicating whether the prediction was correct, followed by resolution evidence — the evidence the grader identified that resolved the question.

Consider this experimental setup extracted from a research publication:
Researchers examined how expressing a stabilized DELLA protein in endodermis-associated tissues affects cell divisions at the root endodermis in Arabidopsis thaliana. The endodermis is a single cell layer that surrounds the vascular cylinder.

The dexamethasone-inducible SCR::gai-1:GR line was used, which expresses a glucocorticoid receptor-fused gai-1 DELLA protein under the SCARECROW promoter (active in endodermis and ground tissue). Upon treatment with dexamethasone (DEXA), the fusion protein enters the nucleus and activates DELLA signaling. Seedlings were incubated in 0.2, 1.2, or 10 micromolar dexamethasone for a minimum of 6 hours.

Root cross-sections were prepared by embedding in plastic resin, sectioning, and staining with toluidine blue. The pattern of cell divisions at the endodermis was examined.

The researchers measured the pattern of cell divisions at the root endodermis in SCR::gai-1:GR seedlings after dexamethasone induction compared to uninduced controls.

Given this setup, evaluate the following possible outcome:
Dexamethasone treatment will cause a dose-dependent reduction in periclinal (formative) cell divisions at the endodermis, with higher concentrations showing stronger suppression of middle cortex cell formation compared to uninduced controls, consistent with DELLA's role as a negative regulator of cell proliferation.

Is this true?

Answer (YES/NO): NO